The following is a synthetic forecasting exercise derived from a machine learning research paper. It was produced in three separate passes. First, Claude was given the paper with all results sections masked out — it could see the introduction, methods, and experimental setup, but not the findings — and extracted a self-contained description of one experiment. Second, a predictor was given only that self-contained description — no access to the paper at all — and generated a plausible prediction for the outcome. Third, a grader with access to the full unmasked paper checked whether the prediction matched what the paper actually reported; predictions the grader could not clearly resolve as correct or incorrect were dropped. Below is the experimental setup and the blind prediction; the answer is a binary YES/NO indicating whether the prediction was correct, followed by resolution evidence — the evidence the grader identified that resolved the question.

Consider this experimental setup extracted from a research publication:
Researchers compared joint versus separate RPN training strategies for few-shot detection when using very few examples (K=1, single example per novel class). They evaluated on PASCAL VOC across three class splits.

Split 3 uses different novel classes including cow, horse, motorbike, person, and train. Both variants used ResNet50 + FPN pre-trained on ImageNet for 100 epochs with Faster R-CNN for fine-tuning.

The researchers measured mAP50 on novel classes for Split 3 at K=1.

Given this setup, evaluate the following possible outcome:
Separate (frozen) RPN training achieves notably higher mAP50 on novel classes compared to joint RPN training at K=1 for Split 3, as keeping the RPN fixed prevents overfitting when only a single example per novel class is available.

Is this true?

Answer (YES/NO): YES